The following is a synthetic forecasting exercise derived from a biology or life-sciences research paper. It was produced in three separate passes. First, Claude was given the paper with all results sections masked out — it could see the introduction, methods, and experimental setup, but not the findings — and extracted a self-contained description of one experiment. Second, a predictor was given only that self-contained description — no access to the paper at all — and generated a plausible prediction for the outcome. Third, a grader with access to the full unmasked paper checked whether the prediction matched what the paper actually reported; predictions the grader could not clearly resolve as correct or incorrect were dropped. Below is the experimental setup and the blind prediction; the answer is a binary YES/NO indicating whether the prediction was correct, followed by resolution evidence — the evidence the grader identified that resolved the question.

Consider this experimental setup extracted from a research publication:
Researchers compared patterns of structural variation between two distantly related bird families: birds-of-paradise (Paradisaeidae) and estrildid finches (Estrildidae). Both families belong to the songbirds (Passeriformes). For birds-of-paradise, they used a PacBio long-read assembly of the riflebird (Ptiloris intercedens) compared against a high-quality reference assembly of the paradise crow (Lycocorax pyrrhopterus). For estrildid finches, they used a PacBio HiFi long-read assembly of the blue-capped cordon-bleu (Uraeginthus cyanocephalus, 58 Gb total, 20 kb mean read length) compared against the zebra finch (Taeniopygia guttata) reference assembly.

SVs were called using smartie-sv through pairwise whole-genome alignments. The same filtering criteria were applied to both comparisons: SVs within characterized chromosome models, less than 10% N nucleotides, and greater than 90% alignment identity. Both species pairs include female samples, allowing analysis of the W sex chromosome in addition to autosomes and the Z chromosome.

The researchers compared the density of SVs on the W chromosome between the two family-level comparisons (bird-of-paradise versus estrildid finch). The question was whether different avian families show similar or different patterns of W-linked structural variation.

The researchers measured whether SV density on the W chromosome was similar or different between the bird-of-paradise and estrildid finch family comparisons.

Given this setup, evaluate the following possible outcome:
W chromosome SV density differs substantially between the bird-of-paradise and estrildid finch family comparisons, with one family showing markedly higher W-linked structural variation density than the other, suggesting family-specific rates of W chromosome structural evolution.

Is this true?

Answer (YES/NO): YES